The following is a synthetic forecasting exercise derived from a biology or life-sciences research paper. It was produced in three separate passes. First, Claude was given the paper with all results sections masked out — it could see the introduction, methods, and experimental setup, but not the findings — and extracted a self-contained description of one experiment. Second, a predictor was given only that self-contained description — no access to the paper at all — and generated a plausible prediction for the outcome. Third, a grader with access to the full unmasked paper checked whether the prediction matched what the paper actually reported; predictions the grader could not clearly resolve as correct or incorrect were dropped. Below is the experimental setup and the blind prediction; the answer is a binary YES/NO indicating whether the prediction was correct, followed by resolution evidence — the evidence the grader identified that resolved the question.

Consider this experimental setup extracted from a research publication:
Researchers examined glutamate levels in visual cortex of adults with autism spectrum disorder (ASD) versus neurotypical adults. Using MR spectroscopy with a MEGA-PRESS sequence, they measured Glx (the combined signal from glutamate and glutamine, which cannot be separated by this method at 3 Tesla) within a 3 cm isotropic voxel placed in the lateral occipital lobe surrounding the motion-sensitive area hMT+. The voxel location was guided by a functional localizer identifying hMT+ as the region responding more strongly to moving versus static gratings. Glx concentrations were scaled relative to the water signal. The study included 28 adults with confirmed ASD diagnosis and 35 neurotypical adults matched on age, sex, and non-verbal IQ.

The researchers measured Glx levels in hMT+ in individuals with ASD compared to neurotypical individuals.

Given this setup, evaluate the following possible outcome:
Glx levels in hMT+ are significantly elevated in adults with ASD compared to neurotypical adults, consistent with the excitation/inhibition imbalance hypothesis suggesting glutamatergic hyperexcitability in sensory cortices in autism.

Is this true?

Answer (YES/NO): NO